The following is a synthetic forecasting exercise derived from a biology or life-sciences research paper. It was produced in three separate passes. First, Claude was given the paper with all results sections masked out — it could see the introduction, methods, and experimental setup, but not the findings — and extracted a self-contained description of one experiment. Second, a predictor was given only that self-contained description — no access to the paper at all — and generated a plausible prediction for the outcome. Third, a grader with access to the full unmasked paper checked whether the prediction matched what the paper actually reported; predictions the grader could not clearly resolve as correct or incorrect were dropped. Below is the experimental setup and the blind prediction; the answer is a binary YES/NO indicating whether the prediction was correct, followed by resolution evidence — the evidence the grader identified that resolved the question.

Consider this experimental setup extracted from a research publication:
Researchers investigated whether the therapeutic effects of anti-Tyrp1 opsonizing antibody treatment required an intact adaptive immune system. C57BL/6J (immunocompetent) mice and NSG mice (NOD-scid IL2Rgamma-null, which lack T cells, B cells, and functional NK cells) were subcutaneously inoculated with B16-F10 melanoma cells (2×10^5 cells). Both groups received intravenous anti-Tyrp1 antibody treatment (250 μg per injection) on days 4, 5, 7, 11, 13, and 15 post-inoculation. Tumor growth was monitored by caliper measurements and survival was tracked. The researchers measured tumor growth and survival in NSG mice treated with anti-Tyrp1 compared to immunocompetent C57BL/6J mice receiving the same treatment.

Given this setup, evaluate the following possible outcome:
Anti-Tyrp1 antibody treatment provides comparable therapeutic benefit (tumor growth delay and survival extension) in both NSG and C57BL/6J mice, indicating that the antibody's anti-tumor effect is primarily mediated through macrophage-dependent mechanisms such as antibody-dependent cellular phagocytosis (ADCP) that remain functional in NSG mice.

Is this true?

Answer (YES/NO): NO